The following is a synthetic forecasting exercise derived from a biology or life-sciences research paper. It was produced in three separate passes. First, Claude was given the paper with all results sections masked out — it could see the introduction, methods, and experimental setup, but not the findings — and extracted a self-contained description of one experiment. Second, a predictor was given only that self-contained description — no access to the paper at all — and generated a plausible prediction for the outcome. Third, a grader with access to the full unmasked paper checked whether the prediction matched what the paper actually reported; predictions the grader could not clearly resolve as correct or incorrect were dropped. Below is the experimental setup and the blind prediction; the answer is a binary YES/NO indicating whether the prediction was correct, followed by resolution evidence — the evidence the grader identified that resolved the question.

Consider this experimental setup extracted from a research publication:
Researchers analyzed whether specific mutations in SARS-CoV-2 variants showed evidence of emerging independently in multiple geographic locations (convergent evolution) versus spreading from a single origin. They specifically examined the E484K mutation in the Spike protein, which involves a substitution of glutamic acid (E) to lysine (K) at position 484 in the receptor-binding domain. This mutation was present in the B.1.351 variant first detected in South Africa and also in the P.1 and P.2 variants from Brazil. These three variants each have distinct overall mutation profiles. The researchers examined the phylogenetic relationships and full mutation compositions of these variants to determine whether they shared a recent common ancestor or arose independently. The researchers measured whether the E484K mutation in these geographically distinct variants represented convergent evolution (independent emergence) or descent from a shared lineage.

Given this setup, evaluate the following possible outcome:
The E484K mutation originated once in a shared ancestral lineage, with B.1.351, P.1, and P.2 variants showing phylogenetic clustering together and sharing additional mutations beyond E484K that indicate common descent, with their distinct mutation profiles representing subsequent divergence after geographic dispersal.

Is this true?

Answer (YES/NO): NO